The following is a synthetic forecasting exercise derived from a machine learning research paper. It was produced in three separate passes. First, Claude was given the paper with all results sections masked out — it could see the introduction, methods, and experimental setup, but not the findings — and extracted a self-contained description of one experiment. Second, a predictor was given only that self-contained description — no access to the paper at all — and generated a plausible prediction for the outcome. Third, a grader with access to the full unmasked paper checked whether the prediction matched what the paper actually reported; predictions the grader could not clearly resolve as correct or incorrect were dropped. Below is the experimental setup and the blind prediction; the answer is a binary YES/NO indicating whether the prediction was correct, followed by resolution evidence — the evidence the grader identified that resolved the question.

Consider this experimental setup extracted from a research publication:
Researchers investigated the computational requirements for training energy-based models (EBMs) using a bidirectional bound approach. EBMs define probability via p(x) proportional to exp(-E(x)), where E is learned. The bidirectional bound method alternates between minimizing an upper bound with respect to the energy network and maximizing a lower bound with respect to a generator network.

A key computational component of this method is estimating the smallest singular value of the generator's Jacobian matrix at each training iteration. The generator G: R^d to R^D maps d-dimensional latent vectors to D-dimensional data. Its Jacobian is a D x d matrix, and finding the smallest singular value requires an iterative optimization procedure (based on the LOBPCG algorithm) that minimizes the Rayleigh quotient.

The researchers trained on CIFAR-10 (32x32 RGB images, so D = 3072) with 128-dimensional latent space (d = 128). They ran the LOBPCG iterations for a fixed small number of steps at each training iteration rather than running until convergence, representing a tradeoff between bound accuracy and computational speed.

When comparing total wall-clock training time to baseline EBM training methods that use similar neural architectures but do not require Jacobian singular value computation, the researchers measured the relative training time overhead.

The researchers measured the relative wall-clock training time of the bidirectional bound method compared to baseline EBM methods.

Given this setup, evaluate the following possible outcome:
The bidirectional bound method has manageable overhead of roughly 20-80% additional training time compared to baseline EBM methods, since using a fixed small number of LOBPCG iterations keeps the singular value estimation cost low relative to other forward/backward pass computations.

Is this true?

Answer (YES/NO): NO